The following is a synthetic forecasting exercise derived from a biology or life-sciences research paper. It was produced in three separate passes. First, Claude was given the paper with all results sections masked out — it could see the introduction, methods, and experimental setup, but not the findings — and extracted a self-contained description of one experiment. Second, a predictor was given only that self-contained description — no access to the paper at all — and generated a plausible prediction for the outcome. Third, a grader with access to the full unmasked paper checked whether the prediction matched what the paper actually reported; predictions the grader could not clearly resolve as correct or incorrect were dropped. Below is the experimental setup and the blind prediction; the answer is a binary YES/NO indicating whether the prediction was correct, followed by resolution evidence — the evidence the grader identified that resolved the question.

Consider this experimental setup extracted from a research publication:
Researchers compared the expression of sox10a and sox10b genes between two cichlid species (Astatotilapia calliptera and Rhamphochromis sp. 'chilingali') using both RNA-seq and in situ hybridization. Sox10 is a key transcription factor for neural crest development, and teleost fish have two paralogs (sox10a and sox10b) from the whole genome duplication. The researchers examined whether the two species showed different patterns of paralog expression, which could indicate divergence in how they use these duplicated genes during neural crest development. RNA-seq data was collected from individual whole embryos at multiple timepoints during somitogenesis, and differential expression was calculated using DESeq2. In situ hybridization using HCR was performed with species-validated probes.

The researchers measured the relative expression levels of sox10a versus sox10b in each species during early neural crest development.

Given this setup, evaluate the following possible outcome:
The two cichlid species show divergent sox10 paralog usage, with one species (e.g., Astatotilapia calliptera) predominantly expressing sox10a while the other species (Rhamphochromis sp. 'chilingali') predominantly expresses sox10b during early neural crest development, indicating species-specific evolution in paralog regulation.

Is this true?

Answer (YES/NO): NO